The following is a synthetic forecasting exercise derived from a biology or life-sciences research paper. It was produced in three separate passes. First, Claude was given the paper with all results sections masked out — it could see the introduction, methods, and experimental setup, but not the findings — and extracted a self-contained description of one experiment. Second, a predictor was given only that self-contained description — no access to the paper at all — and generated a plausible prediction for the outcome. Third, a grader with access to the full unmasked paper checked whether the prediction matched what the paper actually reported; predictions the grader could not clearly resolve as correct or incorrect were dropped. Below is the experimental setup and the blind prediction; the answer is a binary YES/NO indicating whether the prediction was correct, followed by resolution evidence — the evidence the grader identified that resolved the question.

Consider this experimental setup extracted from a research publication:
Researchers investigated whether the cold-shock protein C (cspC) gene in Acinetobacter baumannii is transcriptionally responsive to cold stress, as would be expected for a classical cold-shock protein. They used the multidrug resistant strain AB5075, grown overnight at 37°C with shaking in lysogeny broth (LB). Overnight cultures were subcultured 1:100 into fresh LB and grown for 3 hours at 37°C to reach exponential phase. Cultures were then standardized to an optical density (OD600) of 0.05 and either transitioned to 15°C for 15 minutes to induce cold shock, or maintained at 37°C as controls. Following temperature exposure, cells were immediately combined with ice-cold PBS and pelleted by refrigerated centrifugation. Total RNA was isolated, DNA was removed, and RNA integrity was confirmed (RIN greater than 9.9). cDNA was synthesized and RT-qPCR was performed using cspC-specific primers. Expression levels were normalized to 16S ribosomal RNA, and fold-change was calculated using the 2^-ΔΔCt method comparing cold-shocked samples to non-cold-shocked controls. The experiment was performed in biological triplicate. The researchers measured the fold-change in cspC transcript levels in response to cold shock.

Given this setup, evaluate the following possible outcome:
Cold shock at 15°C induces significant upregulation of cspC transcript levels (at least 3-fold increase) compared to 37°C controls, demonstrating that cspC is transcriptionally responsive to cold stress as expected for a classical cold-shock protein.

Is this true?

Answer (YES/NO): NO